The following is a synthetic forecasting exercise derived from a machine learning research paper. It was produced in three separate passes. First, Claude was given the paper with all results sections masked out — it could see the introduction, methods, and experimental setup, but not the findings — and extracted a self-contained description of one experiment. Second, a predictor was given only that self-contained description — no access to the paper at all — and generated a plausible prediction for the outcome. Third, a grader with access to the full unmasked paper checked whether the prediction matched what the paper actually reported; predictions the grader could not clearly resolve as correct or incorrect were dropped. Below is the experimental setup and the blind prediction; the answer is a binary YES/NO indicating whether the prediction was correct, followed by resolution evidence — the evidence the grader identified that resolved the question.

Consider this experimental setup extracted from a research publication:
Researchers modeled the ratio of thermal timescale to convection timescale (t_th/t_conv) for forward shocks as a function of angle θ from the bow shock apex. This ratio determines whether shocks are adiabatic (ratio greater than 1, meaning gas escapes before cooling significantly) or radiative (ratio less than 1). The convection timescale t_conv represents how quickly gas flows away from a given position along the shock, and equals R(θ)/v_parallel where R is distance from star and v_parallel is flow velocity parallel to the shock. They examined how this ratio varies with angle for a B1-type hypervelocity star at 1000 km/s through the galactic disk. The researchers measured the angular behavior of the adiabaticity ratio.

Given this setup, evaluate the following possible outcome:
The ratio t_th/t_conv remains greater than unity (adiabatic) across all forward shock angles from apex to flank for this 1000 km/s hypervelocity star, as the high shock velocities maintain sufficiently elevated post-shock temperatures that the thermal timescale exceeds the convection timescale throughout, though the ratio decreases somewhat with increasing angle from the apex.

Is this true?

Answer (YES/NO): NO